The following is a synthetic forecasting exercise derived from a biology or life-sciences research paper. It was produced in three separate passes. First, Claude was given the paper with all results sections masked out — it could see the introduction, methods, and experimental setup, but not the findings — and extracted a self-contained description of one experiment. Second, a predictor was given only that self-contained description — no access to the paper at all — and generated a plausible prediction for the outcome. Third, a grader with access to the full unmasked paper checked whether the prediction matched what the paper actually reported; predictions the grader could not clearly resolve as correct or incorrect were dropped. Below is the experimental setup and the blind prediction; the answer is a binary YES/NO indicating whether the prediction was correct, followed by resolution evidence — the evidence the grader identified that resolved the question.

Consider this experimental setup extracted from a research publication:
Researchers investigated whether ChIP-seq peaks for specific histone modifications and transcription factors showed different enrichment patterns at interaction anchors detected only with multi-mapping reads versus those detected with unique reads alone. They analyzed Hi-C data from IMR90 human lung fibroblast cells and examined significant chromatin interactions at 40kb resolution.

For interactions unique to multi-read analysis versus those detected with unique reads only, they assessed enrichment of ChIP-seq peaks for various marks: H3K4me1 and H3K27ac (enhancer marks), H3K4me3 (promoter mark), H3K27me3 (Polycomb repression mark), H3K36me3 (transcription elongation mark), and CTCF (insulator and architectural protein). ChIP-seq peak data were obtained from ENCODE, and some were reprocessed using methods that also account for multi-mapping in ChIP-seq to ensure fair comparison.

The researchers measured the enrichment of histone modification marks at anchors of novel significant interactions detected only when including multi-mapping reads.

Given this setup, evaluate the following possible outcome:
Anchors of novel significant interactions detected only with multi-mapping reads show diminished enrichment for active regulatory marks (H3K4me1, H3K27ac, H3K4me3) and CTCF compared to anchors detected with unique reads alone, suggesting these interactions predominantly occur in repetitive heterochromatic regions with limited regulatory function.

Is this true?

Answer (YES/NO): NO